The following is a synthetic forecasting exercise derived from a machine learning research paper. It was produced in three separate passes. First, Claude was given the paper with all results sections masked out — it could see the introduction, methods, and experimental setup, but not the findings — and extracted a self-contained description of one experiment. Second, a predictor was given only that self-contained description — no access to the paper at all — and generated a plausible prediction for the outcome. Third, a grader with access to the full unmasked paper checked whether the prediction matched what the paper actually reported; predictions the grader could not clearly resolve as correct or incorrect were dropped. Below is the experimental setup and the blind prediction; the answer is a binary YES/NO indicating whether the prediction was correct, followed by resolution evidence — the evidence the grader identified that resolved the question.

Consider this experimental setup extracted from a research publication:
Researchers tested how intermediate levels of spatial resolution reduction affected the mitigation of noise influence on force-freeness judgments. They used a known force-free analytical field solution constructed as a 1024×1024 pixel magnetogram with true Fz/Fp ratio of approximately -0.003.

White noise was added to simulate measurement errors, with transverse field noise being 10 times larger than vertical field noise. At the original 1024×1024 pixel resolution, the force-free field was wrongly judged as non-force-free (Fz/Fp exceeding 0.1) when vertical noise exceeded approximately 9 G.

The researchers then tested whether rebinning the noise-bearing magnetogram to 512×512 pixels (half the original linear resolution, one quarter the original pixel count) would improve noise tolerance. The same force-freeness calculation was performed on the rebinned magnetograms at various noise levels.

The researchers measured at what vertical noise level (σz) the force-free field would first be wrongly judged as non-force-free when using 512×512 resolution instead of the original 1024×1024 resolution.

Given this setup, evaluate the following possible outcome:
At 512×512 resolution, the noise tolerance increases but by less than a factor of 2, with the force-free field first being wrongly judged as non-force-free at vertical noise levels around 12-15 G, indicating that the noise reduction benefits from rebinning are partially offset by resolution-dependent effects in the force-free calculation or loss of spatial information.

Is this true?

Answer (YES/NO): NO